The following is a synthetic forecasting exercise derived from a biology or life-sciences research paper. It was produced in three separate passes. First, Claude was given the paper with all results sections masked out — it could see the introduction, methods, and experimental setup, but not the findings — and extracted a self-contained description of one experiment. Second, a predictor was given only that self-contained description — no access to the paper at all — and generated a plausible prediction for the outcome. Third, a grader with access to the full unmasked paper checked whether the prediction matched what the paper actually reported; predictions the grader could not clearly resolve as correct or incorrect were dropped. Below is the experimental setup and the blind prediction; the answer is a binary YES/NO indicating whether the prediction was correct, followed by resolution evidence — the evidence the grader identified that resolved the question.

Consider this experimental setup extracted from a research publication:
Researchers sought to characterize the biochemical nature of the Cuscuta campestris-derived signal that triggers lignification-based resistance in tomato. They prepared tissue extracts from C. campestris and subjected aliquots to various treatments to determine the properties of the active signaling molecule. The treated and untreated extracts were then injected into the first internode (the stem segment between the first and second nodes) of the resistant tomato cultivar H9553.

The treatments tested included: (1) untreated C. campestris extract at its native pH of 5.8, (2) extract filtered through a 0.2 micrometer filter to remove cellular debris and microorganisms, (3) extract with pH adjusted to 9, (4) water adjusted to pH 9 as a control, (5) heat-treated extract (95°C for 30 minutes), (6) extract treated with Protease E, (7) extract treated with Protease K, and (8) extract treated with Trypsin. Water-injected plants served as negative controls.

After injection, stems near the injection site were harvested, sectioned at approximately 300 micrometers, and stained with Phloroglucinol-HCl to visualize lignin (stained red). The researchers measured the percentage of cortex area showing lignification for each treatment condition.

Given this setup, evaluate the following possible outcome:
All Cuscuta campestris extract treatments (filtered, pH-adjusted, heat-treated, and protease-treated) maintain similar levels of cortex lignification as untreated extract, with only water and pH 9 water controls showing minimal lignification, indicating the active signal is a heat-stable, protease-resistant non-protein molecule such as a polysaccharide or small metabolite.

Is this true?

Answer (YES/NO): NO